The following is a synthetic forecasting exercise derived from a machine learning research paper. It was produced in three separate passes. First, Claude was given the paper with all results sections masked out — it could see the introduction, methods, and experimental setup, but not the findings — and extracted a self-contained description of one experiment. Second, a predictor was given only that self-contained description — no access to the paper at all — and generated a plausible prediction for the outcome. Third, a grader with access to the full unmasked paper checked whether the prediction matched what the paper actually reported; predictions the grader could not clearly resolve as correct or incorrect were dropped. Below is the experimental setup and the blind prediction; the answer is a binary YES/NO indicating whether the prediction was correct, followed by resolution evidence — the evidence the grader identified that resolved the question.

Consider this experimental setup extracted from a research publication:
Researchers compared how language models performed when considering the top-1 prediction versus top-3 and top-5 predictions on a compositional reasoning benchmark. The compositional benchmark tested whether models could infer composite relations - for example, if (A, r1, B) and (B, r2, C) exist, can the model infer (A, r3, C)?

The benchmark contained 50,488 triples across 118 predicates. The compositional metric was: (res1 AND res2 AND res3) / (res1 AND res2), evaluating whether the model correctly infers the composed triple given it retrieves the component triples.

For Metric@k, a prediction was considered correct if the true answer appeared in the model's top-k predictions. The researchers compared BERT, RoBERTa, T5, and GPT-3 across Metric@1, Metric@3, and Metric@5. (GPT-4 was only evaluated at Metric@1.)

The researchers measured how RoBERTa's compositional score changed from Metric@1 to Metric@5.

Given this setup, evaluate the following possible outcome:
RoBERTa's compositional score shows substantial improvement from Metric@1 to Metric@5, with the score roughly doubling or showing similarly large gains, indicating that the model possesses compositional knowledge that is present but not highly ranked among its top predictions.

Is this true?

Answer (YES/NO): YES